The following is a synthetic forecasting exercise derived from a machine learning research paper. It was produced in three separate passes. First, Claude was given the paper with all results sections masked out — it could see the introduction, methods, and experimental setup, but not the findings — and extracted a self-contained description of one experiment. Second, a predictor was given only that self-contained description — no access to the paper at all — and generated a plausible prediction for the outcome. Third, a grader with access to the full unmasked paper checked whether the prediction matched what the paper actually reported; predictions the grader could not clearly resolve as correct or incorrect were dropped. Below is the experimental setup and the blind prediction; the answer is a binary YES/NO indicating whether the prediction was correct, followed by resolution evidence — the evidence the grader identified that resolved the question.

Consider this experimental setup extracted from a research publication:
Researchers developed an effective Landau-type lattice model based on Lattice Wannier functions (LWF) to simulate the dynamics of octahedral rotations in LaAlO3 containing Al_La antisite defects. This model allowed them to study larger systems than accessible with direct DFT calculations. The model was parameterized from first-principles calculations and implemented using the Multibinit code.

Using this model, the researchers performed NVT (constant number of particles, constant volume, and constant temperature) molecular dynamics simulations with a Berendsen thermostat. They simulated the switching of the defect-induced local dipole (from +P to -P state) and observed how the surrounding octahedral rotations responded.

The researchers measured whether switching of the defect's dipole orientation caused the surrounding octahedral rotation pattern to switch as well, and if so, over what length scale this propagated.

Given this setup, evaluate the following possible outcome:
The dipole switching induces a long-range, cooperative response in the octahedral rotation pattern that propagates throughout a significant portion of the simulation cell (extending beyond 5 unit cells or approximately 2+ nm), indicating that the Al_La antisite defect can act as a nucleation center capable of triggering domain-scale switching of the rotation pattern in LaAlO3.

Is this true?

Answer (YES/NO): YES